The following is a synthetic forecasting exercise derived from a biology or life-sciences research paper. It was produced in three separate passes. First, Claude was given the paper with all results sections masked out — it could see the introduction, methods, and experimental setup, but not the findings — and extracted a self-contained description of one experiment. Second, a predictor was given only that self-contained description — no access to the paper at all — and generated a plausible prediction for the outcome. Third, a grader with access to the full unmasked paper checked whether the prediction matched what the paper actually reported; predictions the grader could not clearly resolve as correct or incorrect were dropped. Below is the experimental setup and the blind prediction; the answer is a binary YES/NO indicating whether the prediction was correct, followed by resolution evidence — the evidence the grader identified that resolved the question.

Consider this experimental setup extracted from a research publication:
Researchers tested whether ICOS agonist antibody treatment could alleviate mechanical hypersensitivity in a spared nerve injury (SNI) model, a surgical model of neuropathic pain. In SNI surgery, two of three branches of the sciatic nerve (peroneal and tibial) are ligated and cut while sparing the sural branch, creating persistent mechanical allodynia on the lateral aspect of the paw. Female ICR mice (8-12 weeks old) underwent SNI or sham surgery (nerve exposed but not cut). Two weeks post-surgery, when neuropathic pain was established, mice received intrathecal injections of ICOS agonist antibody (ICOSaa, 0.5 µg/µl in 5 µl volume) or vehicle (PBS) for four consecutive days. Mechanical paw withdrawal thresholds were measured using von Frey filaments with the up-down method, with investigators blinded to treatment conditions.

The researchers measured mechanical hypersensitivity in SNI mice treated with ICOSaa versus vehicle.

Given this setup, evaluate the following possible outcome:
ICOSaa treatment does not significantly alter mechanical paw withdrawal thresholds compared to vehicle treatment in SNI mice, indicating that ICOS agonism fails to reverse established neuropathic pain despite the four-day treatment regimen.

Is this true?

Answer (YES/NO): NO